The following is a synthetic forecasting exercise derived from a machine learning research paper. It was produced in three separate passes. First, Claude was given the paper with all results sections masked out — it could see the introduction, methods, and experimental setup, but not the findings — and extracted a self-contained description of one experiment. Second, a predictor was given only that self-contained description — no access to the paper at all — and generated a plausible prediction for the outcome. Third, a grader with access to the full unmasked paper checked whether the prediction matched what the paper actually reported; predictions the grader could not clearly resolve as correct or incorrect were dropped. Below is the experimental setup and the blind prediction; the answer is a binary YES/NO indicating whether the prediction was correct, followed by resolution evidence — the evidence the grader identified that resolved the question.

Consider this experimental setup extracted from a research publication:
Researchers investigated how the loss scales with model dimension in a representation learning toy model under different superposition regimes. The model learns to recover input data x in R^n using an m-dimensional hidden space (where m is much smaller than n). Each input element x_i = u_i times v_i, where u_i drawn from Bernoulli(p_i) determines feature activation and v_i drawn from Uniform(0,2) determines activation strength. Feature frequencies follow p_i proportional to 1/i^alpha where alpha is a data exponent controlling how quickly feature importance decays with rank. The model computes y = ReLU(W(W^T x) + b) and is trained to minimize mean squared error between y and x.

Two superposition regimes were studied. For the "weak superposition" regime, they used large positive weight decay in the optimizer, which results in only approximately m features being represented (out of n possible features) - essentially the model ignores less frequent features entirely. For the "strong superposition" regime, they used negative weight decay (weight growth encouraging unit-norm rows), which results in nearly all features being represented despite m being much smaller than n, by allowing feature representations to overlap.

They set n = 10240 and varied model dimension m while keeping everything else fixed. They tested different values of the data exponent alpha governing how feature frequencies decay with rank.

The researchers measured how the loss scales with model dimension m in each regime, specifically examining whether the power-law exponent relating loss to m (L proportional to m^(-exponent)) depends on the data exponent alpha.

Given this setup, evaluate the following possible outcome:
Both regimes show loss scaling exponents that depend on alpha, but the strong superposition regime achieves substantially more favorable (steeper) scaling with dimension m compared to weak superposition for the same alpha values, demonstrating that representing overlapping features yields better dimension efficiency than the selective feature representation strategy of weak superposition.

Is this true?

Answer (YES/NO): NO